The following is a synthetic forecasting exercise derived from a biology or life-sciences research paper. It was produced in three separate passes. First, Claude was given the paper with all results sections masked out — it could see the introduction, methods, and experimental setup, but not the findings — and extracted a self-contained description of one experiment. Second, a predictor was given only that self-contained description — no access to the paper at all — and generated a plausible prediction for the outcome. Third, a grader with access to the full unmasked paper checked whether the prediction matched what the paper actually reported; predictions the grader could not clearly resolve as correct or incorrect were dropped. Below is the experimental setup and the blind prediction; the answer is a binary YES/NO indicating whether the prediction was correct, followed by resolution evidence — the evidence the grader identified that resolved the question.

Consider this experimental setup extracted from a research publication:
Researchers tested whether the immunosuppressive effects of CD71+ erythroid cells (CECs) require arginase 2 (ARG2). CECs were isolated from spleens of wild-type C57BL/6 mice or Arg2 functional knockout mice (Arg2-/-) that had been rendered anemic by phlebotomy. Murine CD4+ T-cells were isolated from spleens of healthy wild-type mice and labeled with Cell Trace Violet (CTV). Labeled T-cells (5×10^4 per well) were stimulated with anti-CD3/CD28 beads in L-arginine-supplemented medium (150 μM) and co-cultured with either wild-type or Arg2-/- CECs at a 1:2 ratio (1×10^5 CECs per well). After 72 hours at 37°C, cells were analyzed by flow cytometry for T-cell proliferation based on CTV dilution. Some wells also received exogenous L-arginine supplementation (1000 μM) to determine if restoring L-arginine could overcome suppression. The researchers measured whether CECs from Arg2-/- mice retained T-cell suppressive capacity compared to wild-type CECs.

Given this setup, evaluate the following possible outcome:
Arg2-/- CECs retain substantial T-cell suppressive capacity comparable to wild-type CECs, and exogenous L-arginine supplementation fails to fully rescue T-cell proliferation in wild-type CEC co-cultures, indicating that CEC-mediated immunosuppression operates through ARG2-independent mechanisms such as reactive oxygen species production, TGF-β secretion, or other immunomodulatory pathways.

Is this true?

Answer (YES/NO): NO